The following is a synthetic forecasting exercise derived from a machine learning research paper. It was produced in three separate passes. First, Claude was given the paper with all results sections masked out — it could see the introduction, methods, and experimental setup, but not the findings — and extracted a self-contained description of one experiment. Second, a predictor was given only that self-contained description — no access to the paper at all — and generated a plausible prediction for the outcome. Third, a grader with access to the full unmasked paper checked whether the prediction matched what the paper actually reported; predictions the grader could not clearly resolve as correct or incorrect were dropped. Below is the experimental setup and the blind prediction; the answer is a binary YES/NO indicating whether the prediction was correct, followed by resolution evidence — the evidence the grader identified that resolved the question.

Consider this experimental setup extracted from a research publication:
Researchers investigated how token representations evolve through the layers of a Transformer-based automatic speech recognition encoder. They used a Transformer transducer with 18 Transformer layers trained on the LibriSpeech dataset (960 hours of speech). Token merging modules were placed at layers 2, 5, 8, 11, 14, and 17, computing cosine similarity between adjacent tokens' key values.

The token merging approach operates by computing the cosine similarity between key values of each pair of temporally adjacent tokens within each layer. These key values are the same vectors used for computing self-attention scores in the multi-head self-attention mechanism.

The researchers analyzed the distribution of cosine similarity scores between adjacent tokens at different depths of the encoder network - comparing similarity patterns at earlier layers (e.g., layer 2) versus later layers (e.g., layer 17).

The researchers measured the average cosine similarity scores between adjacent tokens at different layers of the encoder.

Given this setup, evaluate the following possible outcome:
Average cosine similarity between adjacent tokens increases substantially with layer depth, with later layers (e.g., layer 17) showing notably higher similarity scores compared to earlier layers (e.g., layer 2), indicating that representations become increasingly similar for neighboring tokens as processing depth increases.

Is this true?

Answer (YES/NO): YES